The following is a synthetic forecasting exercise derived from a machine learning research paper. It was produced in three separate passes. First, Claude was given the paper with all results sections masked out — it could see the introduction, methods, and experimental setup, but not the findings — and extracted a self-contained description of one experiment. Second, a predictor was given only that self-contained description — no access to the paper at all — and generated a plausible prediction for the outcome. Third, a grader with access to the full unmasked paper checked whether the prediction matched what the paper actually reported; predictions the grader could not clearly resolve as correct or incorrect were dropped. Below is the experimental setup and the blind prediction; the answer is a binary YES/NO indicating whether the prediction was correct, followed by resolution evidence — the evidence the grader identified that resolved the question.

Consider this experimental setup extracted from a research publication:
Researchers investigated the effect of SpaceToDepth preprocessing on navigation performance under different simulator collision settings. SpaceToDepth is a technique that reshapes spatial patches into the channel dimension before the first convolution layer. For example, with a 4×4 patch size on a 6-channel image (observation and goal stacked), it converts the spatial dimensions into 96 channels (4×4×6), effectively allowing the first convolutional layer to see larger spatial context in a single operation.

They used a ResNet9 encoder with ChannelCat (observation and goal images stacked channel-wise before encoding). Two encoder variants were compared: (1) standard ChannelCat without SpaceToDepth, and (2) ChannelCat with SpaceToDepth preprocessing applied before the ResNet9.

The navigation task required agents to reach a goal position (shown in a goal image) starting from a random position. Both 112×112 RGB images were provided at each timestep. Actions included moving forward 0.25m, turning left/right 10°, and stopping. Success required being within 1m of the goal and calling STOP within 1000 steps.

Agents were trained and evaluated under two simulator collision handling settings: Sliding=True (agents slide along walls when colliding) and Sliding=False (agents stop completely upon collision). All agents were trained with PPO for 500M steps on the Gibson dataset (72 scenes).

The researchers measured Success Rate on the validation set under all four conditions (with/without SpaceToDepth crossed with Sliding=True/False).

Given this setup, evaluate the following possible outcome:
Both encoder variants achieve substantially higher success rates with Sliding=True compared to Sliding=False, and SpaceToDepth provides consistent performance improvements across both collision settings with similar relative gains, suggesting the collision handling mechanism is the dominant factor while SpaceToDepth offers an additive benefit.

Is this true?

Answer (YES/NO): NO